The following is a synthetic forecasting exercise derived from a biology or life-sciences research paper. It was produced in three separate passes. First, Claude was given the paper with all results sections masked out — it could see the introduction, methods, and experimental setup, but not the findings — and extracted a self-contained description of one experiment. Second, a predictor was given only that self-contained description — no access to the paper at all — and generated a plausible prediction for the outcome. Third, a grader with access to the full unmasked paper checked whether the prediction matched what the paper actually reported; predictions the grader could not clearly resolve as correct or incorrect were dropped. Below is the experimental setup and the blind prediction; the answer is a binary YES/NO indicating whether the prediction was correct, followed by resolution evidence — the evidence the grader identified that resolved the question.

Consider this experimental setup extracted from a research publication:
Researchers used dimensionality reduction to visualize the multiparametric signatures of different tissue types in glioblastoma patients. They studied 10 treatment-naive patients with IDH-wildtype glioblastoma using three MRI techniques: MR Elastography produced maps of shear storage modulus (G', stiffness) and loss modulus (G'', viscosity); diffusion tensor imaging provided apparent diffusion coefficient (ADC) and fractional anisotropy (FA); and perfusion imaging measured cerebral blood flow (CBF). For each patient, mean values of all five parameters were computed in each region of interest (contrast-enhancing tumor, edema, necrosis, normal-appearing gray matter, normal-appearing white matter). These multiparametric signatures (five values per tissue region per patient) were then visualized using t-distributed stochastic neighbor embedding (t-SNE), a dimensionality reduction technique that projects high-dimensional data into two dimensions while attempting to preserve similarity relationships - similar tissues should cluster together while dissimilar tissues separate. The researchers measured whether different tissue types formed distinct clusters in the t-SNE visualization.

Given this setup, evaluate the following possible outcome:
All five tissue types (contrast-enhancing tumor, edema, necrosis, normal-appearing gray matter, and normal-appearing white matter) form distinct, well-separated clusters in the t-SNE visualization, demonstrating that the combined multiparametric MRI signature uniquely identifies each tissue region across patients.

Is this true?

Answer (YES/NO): NO